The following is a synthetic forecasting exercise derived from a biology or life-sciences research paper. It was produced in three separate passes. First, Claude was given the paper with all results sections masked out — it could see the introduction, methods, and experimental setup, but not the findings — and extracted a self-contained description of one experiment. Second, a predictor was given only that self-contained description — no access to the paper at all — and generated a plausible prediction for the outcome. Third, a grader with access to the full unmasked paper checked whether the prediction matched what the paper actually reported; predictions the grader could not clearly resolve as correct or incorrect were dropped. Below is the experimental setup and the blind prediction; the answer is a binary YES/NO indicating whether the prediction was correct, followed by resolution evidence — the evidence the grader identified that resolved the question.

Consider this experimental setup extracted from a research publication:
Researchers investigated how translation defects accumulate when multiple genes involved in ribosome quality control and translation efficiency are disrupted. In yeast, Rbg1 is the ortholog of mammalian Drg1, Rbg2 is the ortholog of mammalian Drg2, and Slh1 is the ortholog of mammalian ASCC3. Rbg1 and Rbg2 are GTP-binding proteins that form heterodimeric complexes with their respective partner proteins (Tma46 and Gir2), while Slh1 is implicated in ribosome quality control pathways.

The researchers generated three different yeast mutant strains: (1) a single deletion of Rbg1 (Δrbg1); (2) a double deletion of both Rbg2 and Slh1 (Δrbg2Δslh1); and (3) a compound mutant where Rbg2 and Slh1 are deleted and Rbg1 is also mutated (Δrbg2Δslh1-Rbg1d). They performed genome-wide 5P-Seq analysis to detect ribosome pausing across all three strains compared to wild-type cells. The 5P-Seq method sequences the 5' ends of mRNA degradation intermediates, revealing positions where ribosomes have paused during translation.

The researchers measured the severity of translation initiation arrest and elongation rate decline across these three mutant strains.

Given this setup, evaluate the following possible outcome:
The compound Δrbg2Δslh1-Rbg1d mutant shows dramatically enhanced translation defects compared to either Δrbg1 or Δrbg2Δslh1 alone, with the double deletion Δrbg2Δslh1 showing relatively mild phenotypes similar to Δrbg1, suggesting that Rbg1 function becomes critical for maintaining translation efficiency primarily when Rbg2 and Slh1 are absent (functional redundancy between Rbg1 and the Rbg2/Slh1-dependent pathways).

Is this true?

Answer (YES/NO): NO